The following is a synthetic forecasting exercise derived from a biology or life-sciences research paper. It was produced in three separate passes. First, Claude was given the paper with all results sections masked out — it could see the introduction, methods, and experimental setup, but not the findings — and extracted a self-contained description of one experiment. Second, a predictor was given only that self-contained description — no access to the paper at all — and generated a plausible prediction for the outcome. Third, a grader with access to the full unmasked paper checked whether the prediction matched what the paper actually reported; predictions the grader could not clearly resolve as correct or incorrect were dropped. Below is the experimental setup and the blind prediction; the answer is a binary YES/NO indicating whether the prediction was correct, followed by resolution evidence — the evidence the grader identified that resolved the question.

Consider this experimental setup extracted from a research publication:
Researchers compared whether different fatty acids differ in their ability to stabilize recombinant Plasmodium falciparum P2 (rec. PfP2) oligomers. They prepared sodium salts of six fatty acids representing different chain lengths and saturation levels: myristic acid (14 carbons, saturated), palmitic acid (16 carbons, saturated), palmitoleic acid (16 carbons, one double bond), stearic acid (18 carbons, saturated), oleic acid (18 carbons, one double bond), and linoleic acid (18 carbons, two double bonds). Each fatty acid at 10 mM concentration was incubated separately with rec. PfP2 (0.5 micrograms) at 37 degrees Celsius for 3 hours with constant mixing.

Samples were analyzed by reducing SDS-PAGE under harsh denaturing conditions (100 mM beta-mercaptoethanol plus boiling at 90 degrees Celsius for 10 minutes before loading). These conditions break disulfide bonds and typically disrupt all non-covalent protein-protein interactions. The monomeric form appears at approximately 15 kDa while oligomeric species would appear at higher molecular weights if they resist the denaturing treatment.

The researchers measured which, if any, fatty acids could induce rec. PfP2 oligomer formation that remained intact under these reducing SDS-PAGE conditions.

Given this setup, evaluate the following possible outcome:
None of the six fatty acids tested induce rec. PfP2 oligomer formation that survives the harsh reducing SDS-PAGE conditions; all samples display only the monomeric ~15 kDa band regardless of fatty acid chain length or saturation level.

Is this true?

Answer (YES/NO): NO